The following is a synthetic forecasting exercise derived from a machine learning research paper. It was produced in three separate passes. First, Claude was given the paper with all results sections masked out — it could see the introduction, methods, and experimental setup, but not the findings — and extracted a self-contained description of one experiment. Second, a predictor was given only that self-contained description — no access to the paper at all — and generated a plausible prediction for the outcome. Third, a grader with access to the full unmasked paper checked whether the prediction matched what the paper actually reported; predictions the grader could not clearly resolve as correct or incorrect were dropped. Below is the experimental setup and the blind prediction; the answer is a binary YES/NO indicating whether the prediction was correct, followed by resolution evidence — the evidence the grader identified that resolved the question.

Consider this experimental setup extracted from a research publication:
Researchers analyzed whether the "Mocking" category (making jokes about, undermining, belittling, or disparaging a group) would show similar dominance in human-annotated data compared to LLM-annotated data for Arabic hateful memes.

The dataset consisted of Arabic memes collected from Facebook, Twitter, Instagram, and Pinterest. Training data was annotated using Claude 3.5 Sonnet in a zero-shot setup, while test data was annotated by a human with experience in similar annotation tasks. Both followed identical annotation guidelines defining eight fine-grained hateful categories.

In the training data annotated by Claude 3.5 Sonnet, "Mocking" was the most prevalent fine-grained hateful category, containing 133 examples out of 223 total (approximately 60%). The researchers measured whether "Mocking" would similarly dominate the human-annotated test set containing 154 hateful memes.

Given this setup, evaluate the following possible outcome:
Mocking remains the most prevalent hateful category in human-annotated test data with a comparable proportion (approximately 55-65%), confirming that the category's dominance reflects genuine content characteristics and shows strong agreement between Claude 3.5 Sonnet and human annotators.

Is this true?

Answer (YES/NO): NO